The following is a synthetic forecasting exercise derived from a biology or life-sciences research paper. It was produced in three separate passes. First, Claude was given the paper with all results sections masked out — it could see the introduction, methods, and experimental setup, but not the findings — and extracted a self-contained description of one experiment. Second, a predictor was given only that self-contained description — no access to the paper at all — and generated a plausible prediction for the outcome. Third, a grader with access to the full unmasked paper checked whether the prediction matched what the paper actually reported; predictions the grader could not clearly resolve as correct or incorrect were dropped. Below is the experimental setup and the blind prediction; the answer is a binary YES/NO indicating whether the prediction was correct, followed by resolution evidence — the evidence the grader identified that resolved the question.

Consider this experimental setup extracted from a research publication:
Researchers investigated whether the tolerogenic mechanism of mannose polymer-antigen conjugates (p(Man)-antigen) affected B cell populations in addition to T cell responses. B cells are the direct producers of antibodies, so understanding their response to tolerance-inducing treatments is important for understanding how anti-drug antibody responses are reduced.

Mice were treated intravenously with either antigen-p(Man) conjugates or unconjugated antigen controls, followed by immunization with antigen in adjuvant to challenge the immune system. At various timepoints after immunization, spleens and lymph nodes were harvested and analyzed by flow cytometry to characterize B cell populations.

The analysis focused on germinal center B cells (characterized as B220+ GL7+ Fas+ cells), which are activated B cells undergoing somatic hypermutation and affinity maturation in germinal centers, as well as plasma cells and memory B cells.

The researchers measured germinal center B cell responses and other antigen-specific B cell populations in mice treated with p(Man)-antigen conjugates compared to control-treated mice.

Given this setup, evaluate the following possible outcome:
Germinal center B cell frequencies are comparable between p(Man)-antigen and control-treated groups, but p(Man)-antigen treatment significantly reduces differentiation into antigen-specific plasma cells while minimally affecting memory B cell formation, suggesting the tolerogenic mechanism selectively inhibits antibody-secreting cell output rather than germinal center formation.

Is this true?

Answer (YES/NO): NO